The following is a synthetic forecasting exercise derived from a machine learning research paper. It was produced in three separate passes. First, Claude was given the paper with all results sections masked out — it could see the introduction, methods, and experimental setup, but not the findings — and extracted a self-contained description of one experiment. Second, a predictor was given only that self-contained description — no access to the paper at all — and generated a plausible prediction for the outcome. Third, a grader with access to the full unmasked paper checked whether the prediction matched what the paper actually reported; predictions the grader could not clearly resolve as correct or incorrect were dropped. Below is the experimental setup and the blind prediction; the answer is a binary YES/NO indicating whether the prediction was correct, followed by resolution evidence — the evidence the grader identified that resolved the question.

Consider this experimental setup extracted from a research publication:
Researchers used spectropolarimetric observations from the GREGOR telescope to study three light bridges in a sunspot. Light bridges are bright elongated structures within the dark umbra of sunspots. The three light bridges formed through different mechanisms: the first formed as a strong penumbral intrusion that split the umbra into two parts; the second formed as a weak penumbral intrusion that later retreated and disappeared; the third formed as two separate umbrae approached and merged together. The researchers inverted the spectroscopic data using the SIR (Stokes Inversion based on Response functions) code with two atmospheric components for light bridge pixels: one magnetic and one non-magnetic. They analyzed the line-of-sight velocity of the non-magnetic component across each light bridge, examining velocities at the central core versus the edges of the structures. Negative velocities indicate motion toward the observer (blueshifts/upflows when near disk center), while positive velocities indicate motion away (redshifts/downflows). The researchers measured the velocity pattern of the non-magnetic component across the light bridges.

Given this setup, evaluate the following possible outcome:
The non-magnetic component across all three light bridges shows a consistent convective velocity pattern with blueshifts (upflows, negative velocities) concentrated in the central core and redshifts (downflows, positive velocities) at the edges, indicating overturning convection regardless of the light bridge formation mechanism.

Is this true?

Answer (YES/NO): YES